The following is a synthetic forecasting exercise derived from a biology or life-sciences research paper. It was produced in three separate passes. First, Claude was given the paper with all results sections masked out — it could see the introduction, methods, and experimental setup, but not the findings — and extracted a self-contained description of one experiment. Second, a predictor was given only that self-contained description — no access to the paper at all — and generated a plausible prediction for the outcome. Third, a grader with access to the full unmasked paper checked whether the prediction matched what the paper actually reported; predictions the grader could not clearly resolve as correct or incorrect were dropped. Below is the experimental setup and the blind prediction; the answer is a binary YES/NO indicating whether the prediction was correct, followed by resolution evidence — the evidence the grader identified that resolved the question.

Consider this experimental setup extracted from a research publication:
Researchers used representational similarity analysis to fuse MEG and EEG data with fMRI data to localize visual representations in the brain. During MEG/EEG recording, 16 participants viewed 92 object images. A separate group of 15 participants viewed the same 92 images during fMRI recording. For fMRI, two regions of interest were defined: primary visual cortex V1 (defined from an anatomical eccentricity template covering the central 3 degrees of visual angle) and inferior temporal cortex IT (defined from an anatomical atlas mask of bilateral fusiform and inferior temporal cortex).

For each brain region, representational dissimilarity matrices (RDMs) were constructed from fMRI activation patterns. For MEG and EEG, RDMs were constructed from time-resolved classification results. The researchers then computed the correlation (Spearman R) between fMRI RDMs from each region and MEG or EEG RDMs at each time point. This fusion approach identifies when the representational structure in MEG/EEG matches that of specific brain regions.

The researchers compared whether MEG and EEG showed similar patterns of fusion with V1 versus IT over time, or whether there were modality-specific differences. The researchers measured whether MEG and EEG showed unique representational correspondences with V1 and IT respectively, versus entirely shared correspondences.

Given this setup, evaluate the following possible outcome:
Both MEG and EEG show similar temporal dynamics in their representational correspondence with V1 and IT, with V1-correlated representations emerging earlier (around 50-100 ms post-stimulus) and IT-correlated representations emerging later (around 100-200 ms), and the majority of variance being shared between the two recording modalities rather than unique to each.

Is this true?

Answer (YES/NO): NO